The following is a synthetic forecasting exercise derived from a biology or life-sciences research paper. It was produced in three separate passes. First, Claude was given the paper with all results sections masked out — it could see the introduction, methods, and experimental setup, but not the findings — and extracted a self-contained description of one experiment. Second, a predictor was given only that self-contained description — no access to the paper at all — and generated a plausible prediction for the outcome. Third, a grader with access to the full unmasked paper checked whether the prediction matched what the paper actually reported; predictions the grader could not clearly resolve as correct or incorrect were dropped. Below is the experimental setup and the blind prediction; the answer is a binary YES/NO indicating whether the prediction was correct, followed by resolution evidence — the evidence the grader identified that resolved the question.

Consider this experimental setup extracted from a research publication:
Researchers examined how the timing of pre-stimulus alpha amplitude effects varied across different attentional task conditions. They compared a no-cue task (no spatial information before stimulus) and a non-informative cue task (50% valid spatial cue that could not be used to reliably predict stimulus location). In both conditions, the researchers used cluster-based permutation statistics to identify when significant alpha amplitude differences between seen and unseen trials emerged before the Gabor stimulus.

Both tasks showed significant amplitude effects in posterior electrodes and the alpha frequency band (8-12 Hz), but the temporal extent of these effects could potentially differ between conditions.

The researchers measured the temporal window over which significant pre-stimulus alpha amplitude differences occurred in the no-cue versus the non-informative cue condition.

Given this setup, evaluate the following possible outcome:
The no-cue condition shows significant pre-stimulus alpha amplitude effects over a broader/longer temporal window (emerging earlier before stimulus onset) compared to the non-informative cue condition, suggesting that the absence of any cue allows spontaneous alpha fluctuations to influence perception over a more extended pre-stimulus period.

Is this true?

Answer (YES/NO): NO